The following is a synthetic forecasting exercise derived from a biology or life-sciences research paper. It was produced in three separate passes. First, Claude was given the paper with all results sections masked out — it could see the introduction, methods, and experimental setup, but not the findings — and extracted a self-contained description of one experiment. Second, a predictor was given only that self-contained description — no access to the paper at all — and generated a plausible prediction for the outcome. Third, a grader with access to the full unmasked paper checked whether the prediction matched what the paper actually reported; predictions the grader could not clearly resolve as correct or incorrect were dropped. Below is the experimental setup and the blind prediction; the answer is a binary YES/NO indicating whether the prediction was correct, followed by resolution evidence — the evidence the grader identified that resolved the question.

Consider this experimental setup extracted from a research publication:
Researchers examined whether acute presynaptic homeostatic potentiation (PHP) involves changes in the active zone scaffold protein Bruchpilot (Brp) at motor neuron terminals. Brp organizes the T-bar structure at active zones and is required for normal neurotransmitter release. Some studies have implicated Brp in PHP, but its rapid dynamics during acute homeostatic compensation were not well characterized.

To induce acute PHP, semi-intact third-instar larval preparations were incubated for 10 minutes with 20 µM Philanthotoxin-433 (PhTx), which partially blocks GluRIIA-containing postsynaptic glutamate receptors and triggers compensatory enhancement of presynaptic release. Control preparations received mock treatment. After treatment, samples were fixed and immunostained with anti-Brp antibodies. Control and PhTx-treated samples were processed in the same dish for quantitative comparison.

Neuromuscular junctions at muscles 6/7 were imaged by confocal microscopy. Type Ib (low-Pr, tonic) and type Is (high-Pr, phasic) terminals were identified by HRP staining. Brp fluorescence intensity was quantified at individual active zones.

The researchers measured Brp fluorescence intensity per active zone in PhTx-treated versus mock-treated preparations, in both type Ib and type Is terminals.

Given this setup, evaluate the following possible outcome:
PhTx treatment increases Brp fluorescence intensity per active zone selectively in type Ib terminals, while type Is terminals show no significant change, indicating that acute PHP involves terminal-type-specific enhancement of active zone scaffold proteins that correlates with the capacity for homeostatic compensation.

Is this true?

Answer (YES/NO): NO